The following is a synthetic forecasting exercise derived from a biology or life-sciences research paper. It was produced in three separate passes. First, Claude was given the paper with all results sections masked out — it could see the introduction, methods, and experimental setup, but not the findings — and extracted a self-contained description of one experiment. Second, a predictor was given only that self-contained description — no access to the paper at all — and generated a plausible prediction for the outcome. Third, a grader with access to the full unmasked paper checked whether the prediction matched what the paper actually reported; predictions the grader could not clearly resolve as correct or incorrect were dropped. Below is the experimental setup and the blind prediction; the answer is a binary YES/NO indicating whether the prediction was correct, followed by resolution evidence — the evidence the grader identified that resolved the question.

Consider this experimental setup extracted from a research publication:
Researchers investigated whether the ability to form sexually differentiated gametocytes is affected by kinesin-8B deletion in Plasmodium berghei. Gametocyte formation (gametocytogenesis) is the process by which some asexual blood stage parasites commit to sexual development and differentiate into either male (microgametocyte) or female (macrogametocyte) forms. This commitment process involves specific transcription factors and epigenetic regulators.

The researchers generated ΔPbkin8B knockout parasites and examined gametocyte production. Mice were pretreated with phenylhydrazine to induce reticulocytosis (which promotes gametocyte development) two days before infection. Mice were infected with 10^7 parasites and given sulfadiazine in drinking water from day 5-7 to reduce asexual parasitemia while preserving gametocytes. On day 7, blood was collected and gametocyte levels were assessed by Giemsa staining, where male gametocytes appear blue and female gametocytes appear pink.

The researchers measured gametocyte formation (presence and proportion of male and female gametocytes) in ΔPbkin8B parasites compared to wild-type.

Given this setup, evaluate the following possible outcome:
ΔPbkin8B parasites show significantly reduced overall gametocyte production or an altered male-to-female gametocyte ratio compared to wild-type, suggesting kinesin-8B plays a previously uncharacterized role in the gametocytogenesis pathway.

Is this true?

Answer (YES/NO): NO